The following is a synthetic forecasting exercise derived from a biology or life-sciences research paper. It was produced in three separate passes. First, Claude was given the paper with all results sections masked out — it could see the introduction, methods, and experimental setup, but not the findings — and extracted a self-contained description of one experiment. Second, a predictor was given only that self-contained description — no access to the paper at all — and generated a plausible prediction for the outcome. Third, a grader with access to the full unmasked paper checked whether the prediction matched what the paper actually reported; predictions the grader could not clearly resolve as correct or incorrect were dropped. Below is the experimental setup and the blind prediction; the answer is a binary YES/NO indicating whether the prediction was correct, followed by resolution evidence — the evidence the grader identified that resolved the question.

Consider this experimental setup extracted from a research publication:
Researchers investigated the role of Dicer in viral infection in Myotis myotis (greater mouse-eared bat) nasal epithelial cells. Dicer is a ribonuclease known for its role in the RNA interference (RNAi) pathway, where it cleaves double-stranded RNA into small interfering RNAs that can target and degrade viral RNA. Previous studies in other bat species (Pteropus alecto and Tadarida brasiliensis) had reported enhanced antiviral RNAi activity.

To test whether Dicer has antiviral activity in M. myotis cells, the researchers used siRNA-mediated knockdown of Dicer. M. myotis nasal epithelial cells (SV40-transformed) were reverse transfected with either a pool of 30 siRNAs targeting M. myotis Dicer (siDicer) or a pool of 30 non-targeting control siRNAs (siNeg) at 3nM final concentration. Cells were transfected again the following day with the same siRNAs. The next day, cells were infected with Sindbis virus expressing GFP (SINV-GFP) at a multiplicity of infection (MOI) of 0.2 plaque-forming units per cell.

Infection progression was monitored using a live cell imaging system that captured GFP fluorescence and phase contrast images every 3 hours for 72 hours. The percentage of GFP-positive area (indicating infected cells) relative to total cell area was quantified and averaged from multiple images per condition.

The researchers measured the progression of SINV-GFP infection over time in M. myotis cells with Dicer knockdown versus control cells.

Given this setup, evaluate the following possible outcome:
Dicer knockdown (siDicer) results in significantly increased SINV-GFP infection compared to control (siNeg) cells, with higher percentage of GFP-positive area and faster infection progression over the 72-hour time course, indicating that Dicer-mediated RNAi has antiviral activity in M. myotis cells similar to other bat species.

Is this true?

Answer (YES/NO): NO